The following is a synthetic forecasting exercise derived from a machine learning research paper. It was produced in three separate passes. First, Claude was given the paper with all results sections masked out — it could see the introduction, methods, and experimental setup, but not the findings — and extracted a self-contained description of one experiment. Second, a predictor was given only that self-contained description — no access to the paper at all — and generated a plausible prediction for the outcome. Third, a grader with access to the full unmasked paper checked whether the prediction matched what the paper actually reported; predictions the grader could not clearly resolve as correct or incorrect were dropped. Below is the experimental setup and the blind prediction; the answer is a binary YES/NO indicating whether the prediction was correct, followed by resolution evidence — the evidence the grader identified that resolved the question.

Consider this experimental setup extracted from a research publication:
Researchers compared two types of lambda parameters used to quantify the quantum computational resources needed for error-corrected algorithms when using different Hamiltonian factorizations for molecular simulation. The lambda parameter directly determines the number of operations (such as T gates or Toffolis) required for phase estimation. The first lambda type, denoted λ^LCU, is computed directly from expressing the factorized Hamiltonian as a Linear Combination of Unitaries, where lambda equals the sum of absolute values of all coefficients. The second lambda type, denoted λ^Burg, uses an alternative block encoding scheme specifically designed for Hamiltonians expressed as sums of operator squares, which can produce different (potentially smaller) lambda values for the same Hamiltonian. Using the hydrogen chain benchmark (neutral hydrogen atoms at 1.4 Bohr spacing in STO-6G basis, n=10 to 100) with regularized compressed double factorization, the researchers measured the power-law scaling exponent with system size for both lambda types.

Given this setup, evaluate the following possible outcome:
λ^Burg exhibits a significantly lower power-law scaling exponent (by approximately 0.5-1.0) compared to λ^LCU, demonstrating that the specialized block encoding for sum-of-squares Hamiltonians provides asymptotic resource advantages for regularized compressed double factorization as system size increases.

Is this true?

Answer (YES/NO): NO